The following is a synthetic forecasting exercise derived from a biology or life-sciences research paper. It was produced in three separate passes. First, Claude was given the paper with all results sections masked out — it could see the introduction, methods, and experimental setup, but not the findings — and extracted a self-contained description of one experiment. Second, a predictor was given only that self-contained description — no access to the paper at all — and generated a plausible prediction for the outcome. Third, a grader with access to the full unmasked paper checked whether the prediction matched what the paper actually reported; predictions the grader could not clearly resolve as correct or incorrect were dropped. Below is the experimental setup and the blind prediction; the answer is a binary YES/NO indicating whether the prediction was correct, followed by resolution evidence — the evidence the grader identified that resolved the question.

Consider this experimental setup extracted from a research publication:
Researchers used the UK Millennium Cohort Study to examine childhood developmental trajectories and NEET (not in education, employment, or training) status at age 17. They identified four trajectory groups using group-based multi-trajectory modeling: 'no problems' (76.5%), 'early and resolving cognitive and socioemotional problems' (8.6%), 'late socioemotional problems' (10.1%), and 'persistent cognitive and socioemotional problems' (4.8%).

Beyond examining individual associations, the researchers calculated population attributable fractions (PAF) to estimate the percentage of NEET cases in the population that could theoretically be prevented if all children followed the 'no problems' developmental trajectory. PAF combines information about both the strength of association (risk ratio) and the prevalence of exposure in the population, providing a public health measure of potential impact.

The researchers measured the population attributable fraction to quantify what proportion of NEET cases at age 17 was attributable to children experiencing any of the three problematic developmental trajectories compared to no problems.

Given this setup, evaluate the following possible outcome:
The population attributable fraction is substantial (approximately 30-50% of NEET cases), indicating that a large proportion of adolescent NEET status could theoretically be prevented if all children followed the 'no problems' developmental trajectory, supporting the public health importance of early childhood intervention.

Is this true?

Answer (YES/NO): NO